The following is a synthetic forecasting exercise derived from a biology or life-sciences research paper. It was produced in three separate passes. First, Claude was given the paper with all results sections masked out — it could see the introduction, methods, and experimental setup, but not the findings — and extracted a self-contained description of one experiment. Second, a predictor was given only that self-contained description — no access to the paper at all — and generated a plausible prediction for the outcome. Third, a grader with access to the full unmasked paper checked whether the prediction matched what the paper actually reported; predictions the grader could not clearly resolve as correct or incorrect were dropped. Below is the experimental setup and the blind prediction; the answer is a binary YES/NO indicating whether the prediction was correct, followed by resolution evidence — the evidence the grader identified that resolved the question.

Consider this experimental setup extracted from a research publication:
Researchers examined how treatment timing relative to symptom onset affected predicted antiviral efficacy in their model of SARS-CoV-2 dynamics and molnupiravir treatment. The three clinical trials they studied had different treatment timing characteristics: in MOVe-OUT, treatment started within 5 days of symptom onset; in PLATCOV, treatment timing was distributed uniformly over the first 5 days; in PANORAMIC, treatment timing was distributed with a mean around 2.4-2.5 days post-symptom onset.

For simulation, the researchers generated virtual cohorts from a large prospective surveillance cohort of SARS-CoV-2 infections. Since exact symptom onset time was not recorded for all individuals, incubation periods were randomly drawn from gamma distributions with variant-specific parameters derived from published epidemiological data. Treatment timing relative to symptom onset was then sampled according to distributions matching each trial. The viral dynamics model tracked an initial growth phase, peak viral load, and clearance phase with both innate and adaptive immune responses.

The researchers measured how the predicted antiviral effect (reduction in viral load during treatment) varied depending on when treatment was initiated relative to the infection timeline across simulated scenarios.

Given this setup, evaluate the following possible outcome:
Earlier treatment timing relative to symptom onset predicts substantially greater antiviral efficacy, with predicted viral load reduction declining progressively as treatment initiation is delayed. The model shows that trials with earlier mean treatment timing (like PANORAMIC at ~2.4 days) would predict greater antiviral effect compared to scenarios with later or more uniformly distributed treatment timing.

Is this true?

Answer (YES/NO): NO